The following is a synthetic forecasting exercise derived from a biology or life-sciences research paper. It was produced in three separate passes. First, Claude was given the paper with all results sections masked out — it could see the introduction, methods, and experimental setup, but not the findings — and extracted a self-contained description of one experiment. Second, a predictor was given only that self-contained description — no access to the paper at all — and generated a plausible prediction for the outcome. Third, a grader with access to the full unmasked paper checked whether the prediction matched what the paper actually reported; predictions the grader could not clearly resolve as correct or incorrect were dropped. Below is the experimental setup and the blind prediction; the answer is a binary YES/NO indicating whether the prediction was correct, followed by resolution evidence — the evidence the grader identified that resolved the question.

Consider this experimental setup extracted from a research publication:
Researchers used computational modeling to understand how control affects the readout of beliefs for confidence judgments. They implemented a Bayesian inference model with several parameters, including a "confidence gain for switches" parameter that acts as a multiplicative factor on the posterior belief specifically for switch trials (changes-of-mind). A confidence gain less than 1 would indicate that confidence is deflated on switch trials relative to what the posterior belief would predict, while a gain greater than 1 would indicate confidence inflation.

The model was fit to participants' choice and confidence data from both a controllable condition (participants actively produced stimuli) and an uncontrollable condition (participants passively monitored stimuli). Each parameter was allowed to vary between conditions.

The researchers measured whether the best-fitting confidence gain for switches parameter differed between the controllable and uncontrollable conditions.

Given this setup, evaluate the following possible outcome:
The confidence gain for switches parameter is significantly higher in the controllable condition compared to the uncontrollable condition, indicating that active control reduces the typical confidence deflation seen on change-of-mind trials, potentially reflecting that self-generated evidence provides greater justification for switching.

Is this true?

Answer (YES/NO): NO